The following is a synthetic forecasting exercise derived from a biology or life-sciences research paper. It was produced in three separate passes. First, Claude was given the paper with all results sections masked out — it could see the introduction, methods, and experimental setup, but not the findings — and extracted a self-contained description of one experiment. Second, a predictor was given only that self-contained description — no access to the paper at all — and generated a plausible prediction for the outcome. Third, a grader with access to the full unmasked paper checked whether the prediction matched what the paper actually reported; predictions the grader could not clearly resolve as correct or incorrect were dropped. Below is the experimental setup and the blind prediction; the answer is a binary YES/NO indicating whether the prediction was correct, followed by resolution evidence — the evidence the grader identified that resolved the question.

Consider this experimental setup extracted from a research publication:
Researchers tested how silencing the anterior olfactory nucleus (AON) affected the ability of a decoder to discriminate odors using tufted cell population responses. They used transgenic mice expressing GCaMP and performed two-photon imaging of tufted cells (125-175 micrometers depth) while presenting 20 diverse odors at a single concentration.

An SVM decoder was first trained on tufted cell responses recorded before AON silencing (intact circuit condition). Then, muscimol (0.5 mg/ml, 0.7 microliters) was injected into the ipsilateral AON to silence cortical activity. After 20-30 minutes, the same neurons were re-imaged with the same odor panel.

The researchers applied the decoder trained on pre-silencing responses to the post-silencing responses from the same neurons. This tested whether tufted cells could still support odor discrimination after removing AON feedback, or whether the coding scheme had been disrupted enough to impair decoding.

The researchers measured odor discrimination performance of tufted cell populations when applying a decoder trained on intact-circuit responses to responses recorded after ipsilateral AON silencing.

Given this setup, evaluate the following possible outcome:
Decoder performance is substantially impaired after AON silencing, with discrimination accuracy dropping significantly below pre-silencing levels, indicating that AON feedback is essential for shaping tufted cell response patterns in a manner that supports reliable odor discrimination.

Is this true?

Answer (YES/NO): NO